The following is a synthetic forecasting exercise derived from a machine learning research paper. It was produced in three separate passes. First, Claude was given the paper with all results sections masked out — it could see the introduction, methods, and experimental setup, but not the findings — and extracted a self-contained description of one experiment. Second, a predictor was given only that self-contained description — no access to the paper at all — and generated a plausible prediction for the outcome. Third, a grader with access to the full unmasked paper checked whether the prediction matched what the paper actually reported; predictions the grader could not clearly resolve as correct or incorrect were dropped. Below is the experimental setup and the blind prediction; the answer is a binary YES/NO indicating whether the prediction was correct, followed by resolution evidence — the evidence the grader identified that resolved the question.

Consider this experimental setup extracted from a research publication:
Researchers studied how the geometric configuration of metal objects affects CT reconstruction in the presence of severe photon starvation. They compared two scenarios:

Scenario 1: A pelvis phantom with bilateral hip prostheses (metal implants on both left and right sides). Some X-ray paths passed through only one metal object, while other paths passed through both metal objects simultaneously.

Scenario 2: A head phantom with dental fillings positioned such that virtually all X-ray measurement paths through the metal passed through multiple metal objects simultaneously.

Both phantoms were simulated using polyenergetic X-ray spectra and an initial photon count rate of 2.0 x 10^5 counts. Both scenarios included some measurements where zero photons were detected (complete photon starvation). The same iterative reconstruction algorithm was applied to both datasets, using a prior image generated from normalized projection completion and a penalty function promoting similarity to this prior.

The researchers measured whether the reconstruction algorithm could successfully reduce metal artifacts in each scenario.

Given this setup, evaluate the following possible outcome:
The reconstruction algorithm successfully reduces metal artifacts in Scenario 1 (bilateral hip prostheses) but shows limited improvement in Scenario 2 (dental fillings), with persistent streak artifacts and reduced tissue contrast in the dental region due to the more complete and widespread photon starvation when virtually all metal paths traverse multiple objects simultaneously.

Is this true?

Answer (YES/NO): NO